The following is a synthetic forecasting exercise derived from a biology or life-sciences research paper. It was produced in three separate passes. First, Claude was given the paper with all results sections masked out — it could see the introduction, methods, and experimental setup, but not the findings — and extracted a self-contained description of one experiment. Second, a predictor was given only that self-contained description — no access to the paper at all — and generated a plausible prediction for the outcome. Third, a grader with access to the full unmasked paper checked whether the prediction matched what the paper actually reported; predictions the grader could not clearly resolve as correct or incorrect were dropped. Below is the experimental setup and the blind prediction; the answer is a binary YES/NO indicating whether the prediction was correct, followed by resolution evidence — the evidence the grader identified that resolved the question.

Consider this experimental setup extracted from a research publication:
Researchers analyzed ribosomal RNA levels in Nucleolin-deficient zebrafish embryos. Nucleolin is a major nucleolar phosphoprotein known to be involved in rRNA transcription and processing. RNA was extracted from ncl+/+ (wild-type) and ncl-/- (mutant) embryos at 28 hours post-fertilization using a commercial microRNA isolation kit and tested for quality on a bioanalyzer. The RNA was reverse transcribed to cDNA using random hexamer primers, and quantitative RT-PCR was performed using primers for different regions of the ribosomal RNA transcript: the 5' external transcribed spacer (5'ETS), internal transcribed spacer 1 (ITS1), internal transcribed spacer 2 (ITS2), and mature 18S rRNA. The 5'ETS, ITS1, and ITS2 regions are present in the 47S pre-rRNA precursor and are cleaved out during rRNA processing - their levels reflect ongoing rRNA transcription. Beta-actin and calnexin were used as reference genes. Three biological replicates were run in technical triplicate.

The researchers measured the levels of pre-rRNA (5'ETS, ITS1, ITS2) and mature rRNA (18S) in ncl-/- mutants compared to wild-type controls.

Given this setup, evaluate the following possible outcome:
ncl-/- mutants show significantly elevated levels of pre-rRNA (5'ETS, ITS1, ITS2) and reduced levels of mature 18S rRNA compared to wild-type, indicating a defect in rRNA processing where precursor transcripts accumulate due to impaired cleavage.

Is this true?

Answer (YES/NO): NO